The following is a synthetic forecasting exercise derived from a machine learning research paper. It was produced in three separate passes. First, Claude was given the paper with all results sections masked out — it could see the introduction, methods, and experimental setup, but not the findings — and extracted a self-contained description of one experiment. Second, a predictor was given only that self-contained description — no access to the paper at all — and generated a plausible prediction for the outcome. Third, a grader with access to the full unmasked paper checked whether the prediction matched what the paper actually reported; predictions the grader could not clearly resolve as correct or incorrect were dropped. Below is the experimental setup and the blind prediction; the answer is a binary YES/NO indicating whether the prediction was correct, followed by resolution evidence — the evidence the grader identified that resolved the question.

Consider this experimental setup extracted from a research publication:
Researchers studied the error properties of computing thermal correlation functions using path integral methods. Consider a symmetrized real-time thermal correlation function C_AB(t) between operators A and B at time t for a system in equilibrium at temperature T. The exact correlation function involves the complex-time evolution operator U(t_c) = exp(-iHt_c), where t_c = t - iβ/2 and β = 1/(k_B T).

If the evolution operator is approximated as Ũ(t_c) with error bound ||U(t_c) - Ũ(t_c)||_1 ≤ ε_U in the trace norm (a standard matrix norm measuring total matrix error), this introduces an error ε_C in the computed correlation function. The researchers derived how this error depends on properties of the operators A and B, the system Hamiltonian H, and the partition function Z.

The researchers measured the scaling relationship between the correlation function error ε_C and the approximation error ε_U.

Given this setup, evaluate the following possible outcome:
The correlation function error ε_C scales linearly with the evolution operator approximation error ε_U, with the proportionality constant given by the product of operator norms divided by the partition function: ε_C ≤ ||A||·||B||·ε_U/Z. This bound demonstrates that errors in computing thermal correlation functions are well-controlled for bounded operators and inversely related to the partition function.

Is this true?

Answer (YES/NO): NO